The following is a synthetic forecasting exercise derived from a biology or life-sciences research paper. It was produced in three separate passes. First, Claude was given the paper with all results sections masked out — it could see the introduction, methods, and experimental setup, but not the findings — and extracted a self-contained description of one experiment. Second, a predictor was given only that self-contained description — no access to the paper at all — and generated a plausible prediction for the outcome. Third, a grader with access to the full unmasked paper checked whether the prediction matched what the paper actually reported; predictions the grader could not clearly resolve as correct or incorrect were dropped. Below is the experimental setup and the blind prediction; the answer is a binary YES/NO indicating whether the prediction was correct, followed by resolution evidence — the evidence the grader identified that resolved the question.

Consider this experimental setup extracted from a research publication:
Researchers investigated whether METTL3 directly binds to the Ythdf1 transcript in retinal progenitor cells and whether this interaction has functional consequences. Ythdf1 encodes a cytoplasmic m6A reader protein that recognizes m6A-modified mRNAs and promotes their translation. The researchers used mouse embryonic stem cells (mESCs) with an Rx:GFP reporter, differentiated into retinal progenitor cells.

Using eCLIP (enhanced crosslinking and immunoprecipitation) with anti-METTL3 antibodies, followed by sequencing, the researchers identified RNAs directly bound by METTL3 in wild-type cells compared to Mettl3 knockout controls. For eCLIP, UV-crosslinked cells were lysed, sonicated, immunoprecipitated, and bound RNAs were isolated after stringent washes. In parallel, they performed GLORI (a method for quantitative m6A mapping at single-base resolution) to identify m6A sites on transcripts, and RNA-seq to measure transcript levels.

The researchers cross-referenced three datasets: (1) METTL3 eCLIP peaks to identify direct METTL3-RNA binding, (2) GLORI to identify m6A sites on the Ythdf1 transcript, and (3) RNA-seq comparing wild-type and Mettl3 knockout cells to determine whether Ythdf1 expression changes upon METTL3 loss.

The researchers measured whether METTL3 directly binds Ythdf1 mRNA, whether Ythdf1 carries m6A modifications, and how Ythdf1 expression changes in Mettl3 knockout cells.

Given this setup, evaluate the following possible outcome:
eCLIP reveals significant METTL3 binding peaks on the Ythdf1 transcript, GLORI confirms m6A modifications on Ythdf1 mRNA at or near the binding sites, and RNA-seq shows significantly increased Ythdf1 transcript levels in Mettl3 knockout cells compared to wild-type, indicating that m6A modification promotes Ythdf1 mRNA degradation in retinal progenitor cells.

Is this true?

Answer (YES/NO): YES